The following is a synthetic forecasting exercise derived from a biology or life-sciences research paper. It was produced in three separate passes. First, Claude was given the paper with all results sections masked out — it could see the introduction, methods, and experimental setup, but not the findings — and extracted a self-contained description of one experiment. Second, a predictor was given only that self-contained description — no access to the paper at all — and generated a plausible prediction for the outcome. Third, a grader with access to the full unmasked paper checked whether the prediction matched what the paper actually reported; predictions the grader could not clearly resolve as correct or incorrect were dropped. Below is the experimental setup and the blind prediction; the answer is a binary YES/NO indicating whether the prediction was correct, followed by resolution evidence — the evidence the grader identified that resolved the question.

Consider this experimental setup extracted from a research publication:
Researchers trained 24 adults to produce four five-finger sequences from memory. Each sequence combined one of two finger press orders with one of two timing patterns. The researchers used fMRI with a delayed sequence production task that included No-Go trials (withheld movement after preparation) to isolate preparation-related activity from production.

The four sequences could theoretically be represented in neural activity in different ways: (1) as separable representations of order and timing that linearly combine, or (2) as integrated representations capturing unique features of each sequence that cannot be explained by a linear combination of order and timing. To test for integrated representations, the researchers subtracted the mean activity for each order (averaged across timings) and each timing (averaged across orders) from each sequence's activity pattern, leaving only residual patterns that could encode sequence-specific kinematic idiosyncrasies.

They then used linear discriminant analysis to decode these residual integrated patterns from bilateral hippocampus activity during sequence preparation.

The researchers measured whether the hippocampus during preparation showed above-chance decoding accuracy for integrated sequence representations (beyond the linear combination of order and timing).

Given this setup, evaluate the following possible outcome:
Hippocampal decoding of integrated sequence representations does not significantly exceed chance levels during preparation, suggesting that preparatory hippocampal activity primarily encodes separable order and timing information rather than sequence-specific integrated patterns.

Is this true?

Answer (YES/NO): YES